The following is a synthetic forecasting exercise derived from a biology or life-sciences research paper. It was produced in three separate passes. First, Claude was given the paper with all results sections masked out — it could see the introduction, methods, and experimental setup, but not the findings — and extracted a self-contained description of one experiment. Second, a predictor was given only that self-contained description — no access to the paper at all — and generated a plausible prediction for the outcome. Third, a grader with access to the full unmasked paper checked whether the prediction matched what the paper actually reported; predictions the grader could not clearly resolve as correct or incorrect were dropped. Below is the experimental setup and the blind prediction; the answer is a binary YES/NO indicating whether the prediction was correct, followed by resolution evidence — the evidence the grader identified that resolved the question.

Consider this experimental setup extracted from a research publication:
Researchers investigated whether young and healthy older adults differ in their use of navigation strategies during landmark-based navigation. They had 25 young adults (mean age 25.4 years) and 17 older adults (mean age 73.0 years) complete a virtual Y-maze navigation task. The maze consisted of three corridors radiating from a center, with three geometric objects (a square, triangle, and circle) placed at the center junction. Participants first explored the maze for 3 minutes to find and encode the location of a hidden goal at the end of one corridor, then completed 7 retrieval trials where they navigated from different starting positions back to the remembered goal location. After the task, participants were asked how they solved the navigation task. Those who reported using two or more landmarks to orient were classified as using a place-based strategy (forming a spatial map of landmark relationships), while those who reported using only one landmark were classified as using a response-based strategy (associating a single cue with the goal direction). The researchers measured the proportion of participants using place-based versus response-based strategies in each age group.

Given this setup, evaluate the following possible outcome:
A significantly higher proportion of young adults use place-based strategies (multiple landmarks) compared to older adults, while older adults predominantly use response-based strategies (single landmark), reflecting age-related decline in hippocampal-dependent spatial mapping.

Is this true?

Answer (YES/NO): YES